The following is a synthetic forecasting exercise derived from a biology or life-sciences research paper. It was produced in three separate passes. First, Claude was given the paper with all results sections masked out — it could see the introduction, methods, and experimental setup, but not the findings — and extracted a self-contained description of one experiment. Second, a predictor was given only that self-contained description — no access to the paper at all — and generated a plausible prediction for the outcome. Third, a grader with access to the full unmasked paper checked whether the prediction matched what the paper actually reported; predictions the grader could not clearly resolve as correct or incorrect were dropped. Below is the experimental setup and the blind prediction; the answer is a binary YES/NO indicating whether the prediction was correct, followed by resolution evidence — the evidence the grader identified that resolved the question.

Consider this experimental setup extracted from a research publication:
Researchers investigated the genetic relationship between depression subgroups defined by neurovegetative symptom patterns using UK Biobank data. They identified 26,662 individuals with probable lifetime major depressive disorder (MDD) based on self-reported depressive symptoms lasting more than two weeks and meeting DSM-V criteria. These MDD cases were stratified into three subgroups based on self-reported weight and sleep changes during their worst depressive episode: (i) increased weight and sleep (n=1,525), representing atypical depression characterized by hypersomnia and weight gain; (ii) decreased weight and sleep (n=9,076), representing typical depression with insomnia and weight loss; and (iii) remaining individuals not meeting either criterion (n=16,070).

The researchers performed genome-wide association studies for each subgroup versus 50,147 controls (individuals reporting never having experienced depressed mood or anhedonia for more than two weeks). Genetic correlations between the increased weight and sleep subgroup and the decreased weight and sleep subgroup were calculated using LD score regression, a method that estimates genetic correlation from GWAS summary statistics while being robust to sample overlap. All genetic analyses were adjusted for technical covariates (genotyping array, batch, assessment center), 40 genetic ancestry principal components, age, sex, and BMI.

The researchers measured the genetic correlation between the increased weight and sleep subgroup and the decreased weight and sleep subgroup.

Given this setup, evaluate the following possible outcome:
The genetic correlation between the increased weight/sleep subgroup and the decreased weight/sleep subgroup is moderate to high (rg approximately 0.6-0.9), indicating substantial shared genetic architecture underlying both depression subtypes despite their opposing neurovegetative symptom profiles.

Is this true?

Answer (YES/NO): NO